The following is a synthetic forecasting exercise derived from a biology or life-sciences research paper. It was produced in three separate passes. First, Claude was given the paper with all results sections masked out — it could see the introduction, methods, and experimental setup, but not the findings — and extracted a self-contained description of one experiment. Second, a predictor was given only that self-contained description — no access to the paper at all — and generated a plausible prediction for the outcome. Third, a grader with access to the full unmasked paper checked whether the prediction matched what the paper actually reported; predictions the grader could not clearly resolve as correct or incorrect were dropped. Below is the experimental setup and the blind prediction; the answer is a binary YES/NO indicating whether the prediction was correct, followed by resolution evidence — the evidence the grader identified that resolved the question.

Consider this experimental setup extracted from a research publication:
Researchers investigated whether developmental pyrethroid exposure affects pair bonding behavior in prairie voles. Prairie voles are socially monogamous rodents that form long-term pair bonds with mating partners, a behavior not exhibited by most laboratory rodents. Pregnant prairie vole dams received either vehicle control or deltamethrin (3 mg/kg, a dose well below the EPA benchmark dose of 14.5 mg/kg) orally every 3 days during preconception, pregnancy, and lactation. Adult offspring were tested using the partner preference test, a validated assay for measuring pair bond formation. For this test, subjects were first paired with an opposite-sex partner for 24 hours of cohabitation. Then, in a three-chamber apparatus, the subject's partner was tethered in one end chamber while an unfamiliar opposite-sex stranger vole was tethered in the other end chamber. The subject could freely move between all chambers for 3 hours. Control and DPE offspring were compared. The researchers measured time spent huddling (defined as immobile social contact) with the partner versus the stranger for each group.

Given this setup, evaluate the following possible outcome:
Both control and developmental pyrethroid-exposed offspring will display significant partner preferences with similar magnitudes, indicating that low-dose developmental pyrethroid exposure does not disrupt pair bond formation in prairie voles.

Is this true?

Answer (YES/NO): YES